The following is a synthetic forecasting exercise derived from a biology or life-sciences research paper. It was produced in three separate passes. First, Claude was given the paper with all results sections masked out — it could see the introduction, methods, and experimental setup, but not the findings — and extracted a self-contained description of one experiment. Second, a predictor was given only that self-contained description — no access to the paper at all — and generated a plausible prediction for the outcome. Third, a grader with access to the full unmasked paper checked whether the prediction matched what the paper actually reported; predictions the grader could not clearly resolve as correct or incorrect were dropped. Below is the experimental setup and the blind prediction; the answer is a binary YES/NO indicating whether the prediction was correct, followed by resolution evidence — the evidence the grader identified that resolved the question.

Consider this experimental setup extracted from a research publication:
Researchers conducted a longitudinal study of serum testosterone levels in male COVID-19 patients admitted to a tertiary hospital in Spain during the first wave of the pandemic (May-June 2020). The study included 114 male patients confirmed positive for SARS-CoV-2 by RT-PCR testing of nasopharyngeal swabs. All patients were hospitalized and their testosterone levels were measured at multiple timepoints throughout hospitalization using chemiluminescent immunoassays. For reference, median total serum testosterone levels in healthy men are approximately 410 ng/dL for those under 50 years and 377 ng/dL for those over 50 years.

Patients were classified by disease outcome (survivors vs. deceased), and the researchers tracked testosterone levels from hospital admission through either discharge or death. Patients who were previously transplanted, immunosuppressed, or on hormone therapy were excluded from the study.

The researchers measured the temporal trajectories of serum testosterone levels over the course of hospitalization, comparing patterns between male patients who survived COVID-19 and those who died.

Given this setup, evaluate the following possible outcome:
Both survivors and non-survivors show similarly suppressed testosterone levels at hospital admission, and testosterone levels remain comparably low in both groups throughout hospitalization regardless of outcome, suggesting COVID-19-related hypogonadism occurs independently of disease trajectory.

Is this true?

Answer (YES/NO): NO